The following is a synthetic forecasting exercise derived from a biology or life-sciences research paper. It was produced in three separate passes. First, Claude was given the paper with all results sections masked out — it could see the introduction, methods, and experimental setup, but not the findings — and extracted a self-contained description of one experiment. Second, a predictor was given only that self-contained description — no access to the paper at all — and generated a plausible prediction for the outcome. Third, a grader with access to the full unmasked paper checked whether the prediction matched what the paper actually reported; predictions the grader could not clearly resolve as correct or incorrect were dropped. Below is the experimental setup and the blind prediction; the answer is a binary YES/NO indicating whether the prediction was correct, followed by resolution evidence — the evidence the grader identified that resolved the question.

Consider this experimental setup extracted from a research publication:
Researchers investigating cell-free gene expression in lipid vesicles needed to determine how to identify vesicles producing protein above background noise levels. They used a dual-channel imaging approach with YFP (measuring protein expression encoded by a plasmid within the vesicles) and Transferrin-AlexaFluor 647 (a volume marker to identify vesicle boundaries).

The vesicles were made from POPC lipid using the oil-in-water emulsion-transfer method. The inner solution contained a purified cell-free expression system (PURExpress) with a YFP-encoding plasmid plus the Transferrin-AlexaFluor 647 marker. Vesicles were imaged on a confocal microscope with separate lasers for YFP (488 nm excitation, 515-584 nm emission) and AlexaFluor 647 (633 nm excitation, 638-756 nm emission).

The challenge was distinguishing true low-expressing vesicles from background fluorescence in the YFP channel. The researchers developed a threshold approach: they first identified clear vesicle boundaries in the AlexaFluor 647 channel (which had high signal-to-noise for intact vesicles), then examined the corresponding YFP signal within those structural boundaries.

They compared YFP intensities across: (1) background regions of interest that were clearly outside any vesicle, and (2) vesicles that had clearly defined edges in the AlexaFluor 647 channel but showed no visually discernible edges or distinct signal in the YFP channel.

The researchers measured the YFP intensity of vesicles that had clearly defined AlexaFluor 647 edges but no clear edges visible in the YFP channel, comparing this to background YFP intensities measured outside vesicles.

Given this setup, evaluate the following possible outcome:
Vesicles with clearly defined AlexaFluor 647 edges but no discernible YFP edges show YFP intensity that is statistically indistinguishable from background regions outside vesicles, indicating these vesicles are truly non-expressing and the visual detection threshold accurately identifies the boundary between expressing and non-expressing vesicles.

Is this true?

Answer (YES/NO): NO